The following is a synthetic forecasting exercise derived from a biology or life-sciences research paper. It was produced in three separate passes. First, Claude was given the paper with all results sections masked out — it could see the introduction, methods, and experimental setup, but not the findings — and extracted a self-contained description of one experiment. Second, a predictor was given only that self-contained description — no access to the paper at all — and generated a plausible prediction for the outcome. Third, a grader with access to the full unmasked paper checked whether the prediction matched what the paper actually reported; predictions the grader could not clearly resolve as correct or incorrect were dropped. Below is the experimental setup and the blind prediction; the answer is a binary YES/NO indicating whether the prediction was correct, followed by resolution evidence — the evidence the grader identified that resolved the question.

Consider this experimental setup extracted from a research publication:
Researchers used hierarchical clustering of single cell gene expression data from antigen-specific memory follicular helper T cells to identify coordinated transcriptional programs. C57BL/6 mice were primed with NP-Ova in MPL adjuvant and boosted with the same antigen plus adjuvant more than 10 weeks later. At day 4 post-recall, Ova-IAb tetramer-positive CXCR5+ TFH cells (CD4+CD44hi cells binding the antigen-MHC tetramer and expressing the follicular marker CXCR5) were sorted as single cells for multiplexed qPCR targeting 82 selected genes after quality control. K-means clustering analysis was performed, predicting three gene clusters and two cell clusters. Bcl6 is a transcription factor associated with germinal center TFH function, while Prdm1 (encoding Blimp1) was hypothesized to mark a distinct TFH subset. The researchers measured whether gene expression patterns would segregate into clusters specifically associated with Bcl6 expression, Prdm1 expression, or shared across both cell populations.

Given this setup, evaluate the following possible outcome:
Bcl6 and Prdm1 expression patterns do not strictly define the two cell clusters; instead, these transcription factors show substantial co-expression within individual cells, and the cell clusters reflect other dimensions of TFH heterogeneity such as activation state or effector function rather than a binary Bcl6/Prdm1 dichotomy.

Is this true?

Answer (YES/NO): NO